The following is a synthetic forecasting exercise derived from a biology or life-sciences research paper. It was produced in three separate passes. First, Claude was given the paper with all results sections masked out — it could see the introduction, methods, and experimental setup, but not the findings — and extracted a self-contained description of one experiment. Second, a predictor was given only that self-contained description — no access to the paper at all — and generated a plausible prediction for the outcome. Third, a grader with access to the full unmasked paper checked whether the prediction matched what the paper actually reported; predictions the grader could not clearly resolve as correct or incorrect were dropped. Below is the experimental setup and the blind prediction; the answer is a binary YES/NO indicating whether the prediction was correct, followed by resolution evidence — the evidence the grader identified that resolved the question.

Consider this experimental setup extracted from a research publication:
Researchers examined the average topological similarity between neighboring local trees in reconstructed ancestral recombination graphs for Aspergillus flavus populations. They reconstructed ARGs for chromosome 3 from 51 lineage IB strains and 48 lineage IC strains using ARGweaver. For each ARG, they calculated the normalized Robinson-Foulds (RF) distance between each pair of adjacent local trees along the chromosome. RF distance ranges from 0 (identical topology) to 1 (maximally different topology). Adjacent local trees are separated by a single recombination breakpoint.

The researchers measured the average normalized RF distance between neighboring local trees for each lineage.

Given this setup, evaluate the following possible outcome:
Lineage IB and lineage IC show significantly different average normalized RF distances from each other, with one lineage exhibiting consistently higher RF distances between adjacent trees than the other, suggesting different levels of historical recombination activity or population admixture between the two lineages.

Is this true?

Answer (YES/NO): NO